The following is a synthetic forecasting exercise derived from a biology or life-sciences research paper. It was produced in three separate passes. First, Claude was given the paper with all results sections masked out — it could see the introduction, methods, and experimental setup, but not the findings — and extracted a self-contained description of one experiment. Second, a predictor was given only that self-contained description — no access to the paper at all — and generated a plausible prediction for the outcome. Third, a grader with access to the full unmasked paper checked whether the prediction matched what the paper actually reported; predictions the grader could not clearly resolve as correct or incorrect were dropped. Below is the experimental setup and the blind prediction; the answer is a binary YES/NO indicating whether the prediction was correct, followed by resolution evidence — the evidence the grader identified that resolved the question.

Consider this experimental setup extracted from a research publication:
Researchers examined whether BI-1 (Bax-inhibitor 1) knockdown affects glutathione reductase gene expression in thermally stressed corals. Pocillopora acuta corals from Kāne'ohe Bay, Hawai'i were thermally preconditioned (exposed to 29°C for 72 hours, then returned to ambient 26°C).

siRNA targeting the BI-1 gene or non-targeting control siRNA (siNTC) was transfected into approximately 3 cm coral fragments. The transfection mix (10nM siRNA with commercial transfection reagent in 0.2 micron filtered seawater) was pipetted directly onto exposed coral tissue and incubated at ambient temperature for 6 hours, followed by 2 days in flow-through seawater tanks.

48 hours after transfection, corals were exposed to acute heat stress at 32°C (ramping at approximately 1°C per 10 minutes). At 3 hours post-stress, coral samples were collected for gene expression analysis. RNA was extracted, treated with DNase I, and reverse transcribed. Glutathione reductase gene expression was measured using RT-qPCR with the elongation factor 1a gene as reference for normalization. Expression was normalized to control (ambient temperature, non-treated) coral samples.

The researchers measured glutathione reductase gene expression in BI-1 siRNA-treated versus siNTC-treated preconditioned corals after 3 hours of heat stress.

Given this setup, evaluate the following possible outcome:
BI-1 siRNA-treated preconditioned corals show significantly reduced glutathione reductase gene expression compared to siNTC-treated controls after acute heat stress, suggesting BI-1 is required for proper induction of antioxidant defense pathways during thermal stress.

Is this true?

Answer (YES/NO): YES